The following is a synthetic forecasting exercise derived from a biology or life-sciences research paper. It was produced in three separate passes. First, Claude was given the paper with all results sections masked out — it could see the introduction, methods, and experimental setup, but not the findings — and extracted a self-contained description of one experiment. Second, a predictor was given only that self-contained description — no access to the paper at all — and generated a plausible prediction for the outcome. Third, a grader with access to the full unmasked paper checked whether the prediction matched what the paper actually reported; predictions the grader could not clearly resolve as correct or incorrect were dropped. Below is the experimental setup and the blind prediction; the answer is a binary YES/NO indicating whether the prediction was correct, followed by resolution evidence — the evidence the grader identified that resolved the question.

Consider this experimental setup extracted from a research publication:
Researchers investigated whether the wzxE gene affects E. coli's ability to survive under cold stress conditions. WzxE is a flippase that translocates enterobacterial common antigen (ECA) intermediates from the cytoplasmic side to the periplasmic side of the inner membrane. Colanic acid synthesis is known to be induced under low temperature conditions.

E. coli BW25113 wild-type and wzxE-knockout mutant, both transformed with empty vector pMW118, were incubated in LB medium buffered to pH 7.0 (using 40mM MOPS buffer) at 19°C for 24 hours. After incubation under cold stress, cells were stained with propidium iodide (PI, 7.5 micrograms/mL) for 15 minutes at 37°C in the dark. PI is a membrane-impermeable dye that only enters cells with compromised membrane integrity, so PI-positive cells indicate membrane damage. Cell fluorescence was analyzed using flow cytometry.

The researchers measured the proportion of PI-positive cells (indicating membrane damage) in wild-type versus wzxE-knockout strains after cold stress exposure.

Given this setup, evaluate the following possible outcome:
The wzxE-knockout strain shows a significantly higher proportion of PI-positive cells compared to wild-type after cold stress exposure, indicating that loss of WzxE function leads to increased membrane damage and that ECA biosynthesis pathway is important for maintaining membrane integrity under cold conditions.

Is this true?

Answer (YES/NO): YES